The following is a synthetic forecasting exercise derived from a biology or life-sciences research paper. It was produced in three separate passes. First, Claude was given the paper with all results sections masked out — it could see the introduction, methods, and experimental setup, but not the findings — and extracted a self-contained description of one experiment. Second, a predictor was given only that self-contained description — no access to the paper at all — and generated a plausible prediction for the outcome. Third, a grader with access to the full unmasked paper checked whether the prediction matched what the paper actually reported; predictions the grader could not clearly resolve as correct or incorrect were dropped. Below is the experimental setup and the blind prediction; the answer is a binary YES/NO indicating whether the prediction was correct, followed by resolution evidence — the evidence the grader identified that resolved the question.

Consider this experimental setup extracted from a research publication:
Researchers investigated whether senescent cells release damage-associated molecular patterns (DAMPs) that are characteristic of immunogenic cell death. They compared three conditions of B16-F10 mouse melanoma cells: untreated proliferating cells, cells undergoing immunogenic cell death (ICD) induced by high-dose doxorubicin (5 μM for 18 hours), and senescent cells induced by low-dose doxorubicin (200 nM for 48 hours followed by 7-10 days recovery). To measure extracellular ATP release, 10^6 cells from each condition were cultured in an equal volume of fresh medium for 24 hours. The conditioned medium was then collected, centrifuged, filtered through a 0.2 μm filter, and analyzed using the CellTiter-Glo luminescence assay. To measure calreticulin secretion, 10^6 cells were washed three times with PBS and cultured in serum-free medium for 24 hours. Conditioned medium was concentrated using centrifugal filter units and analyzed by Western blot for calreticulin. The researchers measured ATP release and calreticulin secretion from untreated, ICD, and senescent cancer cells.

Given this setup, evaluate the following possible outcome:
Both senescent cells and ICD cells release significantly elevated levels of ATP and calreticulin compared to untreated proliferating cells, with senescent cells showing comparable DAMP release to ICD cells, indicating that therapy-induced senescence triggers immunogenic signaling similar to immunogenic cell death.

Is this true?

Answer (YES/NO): YES